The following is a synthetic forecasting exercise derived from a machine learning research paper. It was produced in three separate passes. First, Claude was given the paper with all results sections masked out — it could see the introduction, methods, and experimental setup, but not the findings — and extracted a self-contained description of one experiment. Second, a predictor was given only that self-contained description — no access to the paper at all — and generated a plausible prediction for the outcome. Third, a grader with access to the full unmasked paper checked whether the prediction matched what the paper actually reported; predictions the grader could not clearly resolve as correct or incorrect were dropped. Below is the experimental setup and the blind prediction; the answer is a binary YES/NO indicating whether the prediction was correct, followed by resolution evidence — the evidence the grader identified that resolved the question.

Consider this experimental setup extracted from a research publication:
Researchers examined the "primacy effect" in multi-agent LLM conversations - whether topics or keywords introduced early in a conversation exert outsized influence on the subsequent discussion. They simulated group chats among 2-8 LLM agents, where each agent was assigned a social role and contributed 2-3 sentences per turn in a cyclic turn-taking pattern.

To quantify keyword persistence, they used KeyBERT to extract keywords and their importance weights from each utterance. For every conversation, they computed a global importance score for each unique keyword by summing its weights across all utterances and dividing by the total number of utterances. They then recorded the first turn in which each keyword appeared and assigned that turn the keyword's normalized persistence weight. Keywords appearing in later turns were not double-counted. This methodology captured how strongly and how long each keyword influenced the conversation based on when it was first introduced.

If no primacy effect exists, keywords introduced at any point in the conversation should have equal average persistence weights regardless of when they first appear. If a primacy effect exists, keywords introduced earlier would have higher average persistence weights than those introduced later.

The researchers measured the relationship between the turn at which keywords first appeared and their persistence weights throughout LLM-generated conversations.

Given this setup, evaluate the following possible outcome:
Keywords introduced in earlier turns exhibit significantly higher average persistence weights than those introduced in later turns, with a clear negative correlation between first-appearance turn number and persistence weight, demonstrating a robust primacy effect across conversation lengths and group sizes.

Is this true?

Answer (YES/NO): YES